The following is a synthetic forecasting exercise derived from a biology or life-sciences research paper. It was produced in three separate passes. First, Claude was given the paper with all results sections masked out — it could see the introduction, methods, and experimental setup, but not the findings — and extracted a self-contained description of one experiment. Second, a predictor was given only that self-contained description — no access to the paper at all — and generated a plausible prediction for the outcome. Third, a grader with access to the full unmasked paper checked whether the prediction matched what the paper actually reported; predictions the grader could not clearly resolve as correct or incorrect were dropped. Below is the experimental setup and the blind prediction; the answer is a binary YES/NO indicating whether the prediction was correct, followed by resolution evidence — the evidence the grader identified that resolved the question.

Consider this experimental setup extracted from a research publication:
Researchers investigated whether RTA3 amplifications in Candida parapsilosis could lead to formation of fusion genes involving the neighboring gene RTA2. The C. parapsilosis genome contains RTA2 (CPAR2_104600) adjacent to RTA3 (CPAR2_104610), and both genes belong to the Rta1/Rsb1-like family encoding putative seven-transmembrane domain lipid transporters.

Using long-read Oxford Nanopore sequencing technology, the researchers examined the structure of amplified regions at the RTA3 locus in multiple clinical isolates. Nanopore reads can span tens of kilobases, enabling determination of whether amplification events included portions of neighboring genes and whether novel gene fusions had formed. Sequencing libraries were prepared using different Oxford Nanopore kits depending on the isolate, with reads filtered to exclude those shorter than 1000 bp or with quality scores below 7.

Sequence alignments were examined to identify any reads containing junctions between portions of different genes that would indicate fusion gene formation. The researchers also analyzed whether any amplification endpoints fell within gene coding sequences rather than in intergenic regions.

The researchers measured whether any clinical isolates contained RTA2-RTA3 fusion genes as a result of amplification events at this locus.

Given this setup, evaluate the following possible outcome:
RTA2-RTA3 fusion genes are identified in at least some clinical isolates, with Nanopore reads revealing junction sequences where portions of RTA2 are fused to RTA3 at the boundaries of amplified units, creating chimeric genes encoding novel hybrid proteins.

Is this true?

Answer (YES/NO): NO